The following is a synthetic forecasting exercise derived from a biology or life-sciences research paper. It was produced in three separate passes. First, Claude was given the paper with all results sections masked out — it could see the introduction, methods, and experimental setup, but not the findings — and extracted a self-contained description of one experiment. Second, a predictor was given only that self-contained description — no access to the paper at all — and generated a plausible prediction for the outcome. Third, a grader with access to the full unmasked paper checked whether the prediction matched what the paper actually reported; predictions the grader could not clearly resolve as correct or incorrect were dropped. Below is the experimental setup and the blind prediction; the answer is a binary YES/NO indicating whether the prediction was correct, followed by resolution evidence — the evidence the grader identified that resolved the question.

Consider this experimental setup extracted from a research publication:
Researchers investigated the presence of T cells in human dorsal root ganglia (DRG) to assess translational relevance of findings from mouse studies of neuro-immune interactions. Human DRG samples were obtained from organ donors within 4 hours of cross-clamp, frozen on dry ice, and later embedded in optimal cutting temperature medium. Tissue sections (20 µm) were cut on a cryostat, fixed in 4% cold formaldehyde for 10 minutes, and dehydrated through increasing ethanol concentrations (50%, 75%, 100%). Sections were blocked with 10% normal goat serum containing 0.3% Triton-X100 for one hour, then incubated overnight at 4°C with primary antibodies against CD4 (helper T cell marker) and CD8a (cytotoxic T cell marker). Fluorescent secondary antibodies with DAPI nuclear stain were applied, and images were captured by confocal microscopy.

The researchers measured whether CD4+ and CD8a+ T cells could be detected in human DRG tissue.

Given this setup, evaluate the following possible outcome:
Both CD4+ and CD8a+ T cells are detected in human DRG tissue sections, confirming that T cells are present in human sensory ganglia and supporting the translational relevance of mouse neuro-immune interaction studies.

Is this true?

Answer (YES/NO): YES